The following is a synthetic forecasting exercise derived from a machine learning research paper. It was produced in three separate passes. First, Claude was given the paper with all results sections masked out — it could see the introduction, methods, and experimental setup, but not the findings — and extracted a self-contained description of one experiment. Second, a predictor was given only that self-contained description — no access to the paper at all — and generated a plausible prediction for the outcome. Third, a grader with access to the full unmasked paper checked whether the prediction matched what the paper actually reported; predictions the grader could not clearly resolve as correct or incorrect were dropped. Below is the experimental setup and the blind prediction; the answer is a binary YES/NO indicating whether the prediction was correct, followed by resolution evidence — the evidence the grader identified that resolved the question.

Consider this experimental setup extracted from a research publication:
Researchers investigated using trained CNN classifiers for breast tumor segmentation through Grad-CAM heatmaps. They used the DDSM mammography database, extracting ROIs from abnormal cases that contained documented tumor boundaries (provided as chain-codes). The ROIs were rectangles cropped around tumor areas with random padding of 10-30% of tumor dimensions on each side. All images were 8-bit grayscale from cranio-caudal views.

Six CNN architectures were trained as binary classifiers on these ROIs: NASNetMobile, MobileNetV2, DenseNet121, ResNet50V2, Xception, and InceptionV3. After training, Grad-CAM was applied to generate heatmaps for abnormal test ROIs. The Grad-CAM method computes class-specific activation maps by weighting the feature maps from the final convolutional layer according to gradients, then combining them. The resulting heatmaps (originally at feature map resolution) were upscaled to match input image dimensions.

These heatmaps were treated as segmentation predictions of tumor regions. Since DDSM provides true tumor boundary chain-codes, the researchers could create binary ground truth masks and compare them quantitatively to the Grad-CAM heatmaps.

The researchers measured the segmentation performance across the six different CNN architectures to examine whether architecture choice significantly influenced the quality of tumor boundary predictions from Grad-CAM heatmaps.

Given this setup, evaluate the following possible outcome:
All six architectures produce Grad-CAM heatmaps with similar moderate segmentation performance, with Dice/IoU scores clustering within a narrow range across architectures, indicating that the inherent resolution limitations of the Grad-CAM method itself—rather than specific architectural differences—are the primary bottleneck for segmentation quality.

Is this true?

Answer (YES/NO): NO